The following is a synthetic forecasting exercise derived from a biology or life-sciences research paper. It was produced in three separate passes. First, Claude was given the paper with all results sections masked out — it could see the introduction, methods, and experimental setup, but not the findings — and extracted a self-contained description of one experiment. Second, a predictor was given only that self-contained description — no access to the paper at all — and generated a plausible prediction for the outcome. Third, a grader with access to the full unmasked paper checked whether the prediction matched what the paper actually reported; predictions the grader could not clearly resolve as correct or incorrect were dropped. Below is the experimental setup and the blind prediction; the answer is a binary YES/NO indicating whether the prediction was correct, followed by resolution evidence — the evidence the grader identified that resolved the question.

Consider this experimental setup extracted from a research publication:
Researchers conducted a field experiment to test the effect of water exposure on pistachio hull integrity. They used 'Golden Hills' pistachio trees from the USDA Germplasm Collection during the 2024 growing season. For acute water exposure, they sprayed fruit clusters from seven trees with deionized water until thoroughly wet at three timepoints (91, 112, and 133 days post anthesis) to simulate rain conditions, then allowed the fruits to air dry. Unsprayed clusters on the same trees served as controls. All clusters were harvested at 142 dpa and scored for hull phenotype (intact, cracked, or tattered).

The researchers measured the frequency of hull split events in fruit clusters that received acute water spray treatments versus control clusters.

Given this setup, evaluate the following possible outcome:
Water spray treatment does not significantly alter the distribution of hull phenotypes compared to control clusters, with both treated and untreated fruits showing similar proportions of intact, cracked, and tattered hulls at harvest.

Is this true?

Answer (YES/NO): YES